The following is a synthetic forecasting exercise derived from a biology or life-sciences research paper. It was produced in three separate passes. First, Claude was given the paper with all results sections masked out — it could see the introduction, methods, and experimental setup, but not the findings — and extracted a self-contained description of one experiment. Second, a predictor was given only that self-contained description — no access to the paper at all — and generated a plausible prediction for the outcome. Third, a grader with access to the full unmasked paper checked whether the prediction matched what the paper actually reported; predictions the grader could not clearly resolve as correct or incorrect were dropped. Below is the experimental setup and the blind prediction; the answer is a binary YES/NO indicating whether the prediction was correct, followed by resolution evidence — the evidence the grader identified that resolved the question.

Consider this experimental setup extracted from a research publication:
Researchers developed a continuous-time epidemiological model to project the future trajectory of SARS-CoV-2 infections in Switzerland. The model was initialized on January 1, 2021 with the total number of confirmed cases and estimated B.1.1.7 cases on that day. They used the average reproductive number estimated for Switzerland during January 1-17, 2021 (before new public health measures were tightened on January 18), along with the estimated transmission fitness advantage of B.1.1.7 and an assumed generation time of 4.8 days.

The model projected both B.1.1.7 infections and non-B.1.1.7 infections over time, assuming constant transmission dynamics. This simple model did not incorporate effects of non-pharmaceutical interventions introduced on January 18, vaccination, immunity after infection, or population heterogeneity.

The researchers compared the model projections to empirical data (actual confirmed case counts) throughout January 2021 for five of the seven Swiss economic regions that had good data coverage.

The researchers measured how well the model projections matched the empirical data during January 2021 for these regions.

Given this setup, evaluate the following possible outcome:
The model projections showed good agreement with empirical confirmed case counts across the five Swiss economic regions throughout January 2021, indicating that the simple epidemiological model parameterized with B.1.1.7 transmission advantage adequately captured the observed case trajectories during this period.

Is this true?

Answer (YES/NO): YES